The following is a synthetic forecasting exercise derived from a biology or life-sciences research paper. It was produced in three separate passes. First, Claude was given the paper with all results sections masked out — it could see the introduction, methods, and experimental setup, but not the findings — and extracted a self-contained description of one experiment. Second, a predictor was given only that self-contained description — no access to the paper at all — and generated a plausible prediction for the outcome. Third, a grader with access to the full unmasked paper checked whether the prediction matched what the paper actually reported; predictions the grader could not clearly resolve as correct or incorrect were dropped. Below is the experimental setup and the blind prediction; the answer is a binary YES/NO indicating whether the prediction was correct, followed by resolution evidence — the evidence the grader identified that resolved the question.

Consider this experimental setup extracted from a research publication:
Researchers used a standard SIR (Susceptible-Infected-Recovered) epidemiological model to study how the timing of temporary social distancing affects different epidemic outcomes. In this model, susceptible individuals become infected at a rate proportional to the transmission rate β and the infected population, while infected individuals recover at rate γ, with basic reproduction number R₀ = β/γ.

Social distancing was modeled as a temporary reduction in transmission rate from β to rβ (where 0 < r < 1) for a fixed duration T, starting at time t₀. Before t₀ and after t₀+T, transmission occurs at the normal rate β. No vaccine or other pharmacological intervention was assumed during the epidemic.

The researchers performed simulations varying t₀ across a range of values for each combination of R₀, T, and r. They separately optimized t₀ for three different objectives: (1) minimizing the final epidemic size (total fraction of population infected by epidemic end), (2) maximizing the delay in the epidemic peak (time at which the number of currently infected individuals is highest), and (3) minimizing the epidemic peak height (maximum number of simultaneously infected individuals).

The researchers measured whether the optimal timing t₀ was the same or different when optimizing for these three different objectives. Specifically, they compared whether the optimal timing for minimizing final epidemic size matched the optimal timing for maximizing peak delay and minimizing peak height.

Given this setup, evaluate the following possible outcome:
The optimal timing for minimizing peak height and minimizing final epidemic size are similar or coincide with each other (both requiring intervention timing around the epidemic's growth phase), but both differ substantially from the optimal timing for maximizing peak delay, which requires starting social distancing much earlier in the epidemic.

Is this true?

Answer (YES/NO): NO